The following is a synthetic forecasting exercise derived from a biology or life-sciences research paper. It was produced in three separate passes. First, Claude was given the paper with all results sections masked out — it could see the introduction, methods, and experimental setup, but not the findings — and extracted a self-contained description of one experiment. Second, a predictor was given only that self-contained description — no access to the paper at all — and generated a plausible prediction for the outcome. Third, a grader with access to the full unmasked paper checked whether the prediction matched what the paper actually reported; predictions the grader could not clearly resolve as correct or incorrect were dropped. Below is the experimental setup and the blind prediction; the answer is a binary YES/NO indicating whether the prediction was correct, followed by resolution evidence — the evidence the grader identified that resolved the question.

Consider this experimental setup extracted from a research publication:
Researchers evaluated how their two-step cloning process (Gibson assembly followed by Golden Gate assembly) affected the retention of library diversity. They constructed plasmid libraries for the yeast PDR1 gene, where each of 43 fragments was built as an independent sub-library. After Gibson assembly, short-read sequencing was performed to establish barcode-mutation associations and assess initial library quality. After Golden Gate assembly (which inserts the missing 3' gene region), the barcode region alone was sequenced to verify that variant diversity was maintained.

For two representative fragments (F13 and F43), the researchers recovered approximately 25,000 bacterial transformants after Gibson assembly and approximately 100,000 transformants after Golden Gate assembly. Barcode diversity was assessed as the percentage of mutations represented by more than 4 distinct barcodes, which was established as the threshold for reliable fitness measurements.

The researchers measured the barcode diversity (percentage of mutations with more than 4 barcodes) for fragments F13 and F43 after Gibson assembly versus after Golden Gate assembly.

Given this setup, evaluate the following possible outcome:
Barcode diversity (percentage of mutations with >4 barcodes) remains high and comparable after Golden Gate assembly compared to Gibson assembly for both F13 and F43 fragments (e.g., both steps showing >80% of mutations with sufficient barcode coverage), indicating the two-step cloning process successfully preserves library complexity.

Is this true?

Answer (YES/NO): YES